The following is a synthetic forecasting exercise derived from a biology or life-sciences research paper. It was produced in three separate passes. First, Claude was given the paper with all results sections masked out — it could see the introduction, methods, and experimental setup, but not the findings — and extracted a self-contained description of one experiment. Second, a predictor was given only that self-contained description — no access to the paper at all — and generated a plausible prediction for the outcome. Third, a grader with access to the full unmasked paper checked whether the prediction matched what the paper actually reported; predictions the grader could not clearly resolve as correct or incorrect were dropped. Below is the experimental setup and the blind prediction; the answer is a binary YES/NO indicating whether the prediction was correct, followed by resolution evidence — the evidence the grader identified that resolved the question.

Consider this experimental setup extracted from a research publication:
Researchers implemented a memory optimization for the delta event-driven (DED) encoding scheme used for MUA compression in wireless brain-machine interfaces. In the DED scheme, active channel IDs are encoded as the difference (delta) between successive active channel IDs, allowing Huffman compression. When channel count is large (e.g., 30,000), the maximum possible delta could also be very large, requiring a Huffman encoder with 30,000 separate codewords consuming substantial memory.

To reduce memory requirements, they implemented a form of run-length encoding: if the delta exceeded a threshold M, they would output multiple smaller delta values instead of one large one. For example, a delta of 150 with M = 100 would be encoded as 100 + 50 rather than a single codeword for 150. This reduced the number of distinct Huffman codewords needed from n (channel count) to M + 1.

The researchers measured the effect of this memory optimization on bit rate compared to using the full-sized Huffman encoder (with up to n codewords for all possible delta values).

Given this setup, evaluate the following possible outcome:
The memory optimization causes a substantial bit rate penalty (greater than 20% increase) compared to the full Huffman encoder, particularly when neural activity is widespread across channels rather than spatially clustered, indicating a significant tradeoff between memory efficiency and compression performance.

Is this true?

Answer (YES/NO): NO